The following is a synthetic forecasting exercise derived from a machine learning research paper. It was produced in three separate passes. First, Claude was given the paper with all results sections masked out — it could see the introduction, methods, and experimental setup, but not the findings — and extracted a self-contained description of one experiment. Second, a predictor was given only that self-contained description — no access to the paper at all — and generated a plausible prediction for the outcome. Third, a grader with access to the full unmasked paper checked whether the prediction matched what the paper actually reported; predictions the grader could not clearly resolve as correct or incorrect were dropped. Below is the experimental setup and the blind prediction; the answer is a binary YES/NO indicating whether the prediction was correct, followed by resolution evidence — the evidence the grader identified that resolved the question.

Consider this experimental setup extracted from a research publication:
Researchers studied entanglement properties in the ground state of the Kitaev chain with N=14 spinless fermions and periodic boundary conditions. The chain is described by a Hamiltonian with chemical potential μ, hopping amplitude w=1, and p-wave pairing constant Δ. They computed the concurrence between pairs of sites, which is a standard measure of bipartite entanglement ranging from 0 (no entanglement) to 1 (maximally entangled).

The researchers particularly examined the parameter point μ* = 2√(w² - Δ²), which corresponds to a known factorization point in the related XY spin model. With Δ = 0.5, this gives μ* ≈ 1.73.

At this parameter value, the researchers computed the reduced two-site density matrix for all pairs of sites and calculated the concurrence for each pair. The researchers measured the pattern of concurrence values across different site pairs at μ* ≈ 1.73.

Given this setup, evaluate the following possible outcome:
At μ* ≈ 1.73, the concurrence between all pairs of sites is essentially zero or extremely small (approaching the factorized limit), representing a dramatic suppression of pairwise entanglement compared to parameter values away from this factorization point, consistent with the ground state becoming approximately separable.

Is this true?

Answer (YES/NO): NO